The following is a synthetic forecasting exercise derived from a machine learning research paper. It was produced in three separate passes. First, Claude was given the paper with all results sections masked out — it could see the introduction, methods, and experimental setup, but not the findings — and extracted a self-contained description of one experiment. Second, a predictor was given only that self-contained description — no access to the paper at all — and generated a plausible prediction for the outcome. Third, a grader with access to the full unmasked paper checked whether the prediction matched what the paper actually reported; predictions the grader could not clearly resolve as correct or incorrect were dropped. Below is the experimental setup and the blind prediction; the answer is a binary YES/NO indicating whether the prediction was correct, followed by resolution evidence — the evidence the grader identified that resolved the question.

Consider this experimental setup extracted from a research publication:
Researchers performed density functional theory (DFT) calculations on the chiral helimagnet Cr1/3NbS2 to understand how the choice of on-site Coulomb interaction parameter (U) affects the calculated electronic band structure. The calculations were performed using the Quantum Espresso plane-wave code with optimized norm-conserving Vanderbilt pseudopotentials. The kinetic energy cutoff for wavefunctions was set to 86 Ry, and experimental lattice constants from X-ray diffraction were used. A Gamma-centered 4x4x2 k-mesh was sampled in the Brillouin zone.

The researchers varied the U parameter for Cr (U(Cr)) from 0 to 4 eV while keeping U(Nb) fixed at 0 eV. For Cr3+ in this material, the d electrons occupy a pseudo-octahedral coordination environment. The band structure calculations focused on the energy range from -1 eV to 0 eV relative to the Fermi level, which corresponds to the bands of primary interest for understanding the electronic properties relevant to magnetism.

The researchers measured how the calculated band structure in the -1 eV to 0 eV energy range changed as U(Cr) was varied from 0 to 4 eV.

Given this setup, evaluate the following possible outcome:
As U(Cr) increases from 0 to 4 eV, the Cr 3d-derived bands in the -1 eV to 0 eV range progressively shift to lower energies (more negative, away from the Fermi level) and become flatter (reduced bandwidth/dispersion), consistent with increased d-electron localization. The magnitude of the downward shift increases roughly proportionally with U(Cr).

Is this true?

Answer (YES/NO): NO